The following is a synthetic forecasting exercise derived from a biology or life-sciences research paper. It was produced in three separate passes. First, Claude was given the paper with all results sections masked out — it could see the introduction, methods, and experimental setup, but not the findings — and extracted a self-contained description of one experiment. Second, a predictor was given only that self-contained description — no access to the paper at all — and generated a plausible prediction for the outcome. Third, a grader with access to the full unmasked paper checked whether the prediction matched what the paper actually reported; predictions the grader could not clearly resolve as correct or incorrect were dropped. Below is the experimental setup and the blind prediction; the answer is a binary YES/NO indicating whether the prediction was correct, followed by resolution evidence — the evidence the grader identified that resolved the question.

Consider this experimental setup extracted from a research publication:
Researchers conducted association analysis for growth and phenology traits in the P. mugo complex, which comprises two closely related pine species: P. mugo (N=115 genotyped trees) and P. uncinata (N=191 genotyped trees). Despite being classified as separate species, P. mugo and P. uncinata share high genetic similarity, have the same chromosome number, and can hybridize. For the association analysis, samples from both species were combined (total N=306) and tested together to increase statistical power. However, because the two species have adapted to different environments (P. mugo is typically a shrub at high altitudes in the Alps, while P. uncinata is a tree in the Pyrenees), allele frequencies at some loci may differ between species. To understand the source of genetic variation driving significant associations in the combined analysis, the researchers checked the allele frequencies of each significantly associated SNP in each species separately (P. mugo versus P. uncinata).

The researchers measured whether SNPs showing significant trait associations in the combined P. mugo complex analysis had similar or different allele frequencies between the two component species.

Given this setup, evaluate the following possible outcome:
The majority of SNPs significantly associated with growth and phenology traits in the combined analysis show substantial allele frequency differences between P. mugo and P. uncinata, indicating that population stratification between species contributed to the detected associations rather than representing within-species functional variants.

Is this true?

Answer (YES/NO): NO